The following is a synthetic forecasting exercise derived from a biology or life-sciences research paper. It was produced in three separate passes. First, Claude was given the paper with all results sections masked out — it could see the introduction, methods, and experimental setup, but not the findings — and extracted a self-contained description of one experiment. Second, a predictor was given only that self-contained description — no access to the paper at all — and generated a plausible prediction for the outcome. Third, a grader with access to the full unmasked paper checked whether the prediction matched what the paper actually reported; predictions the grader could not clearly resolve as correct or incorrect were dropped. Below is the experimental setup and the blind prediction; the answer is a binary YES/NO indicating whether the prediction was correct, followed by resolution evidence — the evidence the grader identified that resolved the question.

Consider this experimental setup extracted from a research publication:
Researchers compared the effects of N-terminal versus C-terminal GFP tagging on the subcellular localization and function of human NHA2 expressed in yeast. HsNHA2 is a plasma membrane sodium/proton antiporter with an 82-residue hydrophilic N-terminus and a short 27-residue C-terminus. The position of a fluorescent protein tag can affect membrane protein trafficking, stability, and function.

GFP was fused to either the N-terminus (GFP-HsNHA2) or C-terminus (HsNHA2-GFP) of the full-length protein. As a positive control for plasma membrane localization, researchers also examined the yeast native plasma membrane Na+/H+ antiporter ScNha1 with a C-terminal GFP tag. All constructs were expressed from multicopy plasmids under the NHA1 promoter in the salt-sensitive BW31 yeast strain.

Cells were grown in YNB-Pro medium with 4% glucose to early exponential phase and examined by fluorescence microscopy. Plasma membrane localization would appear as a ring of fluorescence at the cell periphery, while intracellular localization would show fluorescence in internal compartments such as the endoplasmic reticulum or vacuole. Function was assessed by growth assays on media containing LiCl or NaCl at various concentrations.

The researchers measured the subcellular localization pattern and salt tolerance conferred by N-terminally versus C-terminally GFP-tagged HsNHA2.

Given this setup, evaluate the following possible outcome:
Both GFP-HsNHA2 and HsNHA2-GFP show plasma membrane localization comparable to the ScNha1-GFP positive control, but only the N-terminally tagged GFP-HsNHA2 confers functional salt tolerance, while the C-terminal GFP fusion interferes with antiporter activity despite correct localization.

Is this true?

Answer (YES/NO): NO